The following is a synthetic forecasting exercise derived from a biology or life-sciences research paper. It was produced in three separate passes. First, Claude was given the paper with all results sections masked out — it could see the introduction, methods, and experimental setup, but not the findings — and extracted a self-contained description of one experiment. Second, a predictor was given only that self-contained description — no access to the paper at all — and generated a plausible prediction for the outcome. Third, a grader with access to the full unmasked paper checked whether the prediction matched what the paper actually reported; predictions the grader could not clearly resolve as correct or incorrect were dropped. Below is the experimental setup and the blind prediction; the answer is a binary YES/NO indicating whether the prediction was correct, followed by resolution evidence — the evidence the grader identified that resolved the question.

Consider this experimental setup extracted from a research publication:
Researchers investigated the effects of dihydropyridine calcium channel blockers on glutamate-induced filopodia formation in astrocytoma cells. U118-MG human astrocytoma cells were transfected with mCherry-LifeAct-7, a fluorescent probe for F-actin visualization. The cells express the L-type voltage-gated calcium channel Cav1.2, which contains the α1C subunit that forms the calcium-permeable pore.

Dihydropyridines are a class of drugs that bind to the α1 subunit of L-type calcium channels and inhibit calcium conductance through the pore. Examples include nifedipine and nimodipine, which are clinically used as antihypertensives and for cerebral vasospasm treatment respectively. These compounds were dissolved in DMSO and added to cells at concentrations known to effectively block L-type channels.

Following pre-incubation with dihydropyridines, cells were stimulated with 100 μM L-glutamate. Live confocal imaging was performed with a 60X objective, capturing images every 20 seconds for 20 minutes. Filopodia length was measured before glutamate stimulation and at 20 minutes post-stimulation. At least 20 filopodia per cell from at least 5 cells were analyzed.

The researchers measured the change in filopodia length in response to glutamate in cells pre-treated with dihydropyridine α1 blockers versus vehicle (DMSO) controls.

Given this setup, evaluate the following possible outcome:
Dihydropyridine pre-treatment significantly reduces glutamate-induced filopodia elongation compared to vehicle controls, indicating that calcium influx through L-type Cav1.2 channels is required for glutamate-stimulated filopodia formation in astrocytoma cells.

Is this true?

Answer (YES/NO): NO